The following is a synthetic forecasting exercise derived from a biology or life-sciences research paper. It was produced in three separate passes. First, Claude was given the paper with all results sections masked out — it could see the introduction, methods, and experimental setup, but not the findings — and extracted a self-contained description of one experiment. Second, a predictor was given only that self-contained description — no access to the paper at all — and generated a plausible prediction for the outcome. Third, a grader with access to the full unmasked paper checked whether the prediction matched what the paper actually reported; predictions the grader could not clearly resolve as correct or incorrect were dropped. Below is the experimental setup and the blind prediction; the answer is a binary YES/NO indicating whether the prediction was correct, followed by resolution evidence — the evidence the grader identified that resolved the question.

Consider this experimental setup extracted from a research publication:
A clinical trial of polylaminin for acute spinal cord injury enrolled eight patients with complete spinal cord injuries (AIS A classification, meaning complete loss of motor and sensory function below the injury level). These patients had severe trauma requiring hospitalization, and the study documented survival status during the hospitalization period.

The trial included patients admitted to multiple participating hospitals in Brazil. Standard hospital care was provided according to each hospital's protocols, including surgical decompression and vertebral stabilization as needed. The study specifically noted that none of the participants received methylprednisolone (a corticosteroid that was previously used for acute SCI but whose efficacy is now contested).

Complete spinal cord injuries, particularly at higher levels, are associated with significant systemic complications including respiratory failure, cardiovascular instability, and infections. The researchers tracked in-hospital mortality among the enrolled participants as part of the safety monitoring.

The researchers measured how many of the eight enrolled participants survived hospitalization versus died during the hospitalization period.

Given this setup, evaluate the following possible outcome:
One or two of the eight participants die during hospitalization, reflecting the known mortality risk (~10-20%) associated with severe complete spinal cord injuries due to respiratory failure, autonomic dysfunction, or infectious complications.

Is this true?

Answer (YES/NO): YES